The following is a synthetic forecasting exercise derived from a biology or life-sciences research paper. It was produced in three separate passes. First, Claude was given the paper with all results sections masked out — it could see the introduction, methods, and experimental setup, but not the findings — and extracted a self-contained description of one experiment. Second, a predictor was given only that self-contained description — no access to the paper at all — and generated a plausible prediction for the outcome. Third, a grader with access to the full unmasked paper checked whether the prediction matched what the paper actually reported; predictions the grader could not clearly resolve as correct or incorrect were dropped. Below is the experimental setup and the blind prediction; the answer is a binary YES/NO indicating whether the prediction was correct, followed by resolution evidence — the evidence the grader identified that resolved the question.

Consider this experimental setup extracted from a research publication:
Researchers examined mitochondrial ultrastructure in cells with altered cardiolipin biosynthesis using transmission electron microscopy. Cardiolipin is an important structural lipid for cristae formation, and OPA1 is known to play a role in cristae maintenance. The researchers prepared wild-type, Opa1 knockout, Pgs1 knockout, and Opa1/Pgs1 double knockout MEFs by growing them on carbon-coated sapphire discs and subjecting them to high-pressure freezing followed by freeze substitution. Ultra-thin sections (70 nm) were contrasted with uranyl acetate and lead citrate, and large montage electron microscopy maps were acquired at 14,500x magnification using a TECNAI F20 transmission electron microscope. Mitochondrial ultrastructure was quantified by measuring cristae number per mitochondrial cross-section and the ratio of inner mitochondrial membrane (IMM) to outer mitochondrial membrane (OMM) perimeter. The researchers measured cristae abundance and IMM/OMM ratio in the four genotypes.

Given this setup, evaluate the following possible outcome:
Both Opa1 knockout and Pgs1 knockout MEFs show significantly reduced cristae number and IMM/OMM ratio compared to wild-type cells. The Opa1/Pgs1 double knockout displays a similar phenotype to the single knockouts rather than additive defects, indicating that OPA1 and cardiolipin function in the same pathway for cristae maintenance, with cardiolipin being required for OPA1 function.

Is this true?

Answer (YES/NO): NO